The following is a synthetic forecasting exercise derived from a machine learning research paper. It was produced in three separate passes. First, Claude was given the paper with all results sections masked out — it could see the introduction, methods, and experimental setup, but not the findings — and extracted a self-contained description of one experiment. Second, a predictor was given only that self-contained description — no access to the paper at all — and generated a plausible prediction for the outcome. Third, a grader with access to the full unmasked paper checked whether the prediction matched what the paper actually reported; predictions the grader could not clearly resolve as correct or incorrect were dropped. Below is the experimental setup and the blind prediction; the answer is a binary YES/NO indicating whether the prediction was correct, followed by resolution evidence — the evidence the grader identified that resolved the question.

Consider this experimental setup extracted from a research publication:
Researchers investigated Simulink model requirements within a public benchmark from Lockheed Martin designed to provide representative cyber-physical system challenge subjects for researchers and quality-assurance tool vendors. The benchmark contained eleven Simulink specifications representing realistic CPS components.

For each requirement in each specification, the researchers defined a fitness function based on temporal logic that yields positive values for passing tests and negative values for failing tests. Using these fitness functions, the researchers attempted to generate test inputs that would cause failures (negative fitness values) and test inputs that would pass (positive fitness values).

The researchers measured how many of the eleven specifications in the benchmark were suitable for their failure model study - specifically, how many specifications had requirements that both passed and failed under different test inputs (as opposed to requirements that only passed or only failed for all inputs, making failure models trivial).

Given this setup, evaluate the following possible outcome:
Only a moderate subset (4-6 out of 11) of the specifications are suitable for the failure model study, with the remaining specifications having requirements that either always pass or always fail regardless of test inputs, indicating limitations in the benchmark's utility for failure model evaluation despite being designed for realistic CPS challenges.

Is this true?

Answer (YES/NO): YES